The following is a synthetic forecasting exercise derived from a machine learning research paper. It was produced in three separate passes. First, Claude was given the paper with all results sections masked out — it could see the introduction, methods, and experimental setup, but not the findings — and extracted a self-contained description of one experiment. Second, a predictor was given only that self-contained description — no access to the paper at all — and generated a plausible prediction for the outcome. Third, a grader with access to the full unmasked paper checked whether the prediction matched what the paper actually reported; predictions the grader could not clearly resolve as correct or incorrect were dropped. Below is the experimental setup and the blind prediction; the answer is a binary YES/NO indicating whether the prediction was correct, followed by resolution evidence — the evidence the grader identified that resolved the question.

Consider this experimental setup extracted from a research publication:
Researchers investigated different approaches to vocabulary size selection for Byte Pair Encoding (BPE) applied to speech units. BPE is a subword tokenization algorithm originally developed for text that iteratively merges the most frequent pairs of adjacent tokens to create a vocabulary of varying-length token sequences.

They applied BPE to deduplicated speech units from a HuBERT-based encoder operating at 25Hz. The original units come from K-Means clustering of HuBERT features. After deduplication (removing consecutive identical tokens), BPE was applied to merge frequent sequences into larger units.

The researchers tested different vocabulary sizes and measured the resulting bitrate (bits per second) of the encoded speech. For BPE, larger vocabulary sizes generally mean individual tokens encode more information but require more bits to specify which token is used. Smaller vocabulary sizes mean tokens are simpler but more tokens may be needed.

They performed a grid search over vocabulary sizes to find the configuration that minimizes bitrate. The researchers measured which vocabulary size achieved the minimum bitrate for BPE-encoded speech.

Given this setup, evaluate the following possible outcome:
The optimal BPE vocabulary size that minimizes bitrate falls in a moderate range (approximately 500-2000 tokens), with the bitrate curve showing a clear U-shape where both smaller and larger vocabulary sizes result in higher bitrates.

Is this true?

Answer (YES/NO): NO